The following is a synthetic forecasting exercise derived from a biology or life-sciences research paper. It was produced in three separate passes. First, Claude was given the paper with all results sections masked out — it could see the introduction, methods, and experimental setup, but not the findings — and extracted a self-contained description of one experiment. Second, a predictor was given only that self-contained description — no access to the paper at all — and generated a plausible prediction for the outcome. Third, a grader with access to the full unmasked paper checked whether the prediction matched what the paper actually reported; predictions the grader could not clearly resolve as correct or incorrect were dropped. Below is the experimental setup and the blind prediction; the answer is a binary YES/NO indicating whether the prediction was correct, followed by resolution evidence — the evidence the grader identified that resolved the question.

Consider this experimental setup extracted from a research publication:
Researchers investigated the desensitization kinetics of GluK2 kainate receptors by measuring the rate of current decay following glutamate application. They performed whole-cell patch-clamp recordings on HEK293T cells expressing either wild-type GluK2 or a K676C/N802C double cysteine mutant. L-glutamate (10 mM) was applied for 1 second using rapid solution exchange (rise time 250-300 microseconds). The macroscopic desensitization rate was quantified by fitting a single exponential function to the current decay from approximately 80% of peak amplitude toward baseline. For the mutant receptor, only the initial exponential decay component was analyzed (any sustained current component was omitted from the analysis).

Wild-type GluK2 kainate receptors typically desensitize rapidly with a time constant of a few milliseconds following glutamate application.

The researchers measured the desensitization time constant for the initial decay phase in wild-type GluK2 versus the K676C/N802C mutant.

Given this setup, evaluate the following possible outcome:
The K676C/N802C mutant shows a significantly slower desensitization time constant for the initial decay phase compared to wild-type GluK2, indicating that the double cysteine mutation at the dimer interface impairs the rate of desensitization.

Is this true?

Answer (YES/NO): NO